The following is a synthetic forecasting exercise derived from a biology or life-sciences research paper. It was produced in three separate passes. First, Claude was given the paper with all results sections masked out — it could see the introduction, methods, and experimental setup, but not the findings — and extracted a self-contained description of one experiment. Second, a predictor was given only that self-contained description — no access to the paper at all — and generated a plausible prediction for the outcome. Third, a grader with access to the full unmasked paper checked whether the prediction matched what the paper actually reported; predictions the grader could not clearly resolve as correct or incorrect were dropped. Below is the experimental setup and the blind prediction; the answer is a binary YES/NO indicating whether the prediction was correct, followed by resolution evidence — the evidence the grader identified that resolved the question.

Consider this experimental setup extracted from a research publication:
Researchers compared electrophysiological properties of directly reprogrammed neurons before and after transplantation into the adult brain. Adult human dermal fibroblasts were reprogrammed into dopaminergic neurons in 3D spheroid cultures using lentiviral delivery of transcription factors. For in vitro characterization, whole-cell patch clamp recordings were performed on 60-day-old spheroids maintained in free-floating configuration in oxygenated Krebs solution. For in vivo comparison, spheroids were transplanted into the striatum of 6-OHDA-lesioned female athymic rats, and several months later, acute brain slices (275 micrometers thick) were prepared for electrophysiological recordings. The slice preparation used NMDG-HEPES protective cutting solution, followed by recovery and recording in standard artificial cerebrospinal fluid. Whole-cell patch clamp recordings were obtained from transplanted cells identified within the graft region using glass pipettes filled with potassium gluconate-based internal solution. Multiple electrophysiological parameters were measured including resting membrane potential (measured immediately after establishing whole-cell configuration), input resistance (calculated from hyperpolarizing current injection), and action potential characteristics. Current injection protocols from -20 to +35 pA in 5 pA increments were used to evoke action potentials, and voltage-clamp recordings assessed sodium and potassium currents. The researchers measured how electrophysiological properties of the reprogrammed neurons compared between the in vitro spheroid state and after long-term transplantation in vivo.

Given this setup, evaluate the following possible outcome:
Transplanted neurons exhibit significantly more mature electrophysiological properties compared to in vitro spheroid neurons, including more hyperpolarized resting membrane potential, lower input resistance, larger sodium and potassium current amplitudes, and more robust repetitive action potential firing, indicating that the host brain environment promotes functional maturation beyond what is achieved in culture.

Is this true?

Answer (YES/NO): NO